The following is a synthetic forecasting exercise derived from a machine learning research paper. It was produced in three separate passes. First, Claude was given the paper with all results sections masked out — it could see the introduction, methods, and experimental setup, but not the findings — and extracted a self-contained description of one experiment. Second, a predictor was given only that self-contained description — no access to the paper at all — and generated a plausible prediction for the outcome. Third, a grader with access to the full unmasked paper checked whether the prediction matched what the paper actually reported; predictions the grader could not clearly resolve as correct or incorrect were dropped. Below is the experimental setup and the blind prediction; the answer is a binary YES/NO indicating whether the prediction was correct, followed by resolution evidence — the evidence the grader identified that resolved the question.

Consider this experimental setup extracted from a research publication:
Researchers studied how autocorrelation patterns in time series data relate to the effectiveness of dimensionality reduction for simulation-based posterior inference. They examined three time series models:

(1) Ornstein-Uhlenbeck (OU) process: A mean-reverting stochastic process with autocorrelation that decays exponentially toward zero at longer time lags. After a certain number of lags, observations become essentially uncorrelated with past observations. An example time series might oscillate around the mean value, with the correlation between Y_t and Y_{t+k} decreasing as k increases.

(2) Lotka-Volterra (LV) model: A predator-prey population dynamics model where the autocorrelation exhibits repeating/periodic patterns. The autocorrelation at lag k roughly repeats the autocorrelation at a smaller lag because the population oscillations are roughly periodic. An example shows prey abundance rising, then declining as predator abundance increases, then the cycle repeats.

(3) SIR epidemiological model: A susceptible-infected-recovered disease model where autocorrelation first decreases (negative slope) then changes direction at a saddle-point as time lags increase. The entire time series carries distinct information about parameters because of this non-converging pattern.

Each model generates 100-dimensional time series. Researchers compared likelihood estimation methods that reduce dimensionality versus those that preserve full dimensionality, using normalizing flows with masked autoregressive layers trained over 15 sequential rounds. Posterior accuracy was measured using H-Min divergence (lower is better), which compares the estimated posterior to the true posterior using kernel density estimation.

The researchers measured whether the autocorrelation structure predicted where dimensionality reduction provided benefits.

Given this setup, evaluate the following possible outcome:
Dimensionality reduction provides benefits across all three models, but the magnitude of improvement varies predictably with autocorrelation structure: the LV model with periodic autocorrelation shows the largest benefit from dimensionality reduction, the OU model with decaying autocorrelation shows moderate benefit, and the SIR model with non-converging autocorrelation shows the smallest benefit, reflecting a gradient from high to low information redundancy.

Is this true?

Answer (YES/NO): NO